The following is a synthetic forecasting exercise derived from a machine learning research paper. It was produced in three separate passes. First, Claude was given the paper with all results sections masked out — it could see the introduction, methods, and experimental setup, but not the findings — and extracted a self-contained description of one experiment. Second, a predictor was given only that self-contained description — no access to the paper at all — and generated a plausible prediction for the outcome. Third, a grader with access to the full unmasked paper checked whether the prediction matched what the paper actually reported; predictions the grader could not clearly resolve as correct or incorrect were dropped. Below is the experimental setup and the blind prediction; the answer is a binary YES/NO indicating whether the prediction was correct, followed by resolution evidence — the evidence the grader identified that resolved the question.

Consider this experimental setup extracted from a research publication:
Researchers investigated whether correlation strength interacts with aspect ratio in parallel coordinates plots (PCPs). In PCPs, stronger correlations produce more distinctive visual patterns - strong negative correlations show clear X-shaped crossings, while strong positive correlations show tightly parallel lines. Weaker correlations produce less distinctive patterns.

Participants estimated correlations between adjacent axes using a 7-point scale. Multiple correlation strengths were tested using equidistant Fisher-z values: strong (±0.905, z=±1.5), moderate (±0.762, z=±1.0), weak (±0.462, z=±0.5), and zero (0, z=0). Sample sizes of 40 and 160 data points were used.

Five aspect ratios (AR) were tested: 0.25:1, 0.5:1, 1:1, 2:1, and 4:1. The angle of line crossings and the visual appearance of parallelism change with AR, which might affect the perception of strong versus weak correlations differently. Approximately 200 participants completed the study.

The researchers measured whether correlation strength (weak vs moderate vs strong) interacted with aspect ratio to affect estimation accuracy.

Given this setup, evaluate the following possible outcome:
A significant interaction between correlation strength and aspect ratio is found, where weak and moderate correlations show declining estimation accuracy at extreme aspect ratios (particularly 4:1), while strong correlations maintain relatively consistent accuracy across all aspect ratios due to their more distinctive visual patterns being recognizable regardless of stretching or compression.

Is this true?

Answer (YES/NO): NO